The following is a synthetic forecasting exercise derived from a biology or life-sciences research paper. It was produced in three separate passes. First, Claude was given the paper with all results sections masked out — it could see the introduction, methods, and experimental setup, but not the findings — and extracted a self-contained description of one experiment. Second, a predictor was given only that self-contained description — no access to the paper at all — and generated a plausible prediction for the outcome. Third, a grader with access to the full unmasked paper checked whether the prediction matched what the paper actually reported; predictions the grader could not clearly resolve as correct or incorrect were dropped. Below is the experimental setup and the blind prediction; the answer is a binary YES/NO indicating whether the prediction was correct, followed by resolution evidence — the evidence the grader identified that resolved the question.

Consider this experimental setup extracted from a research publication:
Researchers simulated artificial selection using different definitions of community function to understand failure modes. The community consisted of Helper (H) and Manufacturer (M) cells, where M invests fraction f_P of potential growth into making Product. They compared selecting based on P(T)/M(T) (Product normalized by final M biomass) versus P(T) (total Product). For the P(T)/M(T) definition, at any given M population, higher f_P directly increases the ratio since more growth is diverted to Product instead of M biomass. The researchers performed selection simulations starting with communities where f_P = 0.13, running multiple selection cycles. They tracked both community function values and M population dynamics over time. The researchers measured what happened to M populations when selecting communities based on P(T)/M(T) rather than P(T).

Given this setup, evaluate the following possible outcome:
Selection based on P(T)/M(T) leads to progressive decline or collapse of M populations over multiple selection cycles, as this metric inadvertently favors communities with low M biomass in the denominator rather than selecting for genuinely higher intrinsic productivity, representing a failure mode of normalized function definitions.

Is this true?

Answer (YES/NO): YES